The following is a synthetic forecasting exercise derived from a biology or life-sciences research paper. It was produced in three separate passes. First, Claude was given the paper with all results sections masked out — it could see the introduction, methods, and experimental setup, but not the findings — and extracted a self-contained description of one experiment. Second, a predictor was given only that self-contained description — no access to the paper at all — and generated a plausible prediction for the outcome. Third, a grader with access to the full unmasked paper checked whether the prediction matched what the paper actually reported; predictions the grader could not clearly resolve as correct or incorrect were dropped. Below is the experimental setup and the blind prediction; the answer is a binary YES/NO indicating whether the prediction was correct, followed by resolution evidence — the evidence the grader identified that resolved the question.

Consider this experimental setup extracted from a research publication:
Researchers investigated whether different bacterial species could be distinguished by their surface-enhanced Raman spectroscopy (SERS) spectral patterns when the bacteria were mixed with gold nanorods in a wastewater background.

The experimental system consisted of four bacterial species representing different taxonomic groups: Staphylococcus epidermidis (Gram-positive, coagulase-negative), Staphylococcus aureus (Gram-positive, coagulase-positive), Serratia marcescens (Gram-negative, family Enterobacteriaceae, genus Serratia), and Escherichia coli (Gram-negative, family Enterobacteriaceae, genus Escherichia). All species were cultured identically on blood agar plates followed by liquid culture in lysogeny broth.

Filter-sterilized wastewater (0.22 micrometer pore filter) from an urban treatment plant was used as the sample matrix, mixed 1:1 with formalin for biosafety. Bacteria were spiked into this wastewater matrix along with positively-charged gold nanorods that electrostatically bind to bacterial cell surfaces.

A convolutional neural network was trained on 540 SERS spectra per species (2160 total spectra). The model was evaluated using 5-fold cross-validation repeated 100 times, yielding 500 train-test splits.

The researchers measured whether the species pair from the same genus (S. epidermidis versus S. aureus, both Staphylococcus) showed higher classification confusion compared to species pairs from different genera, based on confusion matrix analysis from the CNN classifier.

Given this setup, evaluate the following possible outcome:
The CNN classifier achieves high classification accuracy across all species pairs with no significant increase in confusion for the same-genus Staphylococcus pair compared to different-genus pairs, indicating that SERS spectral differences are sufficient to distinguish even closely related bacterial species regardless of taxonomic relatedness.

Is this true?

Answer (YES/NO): NO